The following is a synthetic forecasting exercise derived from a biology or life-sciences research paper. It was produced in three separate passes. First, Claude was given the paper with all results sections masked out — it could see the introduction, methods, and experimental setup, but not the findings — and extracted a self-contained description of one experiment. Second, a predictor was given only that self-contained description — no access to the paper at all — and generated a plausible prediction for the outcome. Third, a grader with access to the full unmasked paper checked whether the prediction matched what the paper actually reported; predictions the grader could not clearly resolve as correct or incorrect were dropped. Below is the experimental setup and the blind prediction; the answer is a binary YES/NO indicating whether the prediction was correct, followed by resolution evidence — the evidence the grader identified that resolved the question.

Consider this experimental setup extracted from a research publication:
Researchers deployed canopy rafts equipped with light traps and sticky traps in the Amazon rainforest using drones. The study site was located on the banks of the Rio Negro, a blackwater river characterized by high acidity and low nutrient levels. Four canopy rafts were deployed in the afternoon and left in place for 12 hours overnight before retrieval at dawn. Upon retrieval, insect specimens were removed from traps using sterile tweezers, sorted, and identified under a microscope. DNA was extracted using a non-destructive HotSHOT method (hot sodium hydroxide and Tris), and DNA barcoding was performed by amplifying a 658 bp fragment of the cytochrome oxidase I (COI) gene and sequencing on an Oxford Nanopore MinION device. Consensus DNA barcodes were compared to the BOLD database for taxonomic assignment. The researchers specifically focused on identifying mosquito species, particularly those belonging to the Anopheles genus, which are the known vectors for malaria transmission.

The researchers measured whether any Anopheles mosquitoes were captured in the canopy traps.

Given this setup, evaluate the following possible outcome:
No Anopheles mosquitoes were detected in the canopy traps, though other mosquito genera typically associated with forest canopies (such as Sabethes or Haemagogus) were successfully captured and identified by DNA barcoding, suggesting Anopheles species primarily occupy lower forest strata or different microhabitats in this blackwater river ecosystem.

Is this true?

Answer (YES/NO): NO